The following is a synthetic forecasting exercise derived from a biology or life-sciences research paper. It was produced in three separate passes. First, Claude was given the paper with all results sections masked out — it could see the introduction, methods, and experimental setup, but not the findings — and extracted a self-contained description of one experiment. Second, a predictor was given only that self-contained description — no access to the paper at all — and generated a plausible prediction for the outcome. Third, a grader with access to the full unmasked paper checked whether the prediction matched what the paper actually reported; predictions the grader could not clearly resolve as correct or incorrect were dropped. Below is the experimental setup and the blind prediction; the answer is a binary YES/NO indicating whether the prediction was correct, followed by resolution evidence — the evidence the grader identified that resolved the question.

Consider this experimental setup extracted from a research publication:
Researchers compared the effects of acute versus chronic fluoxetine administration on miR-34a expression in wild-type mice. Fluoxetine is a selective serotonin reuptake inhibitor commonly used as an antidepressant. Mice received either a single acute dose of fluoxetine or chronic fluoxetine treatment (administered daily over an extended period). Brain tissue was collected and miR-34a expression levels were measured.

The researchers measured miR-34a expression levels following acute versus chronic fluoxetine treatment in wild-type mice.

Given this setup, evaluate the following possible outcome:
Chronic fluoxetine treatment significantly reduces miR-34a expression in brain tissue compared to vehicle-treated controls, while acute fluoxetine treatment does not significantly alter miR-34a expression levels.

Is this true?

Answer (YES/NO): NO